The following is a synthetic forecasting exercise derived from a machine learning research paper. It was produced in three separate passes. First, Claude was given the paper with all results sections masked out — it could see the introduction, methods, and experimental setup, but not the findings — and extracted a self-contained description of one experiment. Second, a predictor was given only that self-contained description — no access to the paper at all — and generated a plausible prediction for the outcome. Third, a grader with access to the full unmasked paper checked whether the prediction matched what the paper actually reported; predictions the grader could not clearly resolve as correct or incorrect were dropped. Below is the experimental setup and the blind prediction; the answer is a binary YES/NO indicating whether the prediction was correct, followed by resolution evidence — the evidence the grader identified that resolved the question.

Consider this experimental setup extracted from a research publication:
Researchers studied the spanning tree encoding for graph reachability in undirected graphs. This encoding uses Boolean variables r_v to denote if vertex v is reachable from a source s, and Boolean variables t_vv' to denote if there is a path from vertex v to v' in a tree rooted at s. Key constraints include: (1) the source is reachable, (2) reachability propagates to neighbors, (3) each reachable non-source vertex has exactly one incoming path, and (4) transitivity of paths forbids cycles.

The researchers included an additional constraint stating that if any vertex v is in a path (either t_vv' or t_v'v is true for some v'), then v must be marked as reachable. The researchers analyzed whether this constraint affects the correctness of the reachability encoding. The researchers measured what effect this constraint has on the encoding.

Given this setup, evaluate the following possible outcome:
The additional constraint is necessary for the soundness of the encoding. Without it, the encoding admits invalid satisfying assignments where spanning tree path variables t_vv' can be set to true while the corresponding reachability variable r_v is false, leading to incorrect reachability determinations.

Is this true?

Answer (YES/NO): NO